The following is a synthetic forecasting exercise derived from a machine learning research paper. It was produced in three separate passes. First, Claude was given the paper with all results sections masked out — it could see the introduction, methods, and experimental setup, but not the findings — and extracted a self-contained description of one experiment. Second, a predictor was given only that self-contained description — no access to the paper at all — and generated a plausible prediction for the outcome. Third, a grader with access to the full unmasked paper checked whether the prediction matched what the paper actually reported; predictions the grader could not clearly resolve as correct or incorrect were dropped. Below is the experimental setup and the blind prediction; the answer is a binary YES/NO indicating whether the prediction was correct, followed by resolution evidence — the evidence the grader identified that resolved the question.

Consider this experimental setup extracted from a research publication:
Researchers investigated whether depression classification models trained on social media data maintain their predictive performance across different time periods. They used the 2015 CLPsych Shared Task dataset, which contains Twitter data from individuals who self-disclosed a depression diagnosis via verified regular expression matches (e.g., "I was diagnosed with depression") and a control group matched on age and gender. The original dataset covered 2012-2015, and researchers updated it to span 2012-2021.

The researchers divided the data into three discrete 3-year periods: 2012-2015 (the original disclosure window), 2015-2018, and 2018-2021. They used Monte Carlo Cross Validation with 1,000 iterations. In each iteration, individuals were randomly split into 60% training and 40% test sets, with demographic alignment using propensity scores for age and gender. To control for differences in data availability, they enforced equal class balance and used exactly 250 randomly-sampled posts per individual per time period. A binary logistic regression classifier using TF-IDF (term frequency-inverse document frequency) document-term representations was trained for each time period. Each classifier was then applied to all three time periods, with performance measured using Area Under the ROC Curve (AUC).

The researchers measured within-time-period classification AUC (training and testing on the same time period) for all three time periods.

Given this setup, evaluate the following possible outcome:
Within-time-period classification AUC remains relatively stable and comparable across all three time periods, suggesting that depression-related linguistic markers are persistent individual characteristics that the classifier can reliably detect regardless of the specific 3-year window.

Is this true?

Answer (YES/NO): NO